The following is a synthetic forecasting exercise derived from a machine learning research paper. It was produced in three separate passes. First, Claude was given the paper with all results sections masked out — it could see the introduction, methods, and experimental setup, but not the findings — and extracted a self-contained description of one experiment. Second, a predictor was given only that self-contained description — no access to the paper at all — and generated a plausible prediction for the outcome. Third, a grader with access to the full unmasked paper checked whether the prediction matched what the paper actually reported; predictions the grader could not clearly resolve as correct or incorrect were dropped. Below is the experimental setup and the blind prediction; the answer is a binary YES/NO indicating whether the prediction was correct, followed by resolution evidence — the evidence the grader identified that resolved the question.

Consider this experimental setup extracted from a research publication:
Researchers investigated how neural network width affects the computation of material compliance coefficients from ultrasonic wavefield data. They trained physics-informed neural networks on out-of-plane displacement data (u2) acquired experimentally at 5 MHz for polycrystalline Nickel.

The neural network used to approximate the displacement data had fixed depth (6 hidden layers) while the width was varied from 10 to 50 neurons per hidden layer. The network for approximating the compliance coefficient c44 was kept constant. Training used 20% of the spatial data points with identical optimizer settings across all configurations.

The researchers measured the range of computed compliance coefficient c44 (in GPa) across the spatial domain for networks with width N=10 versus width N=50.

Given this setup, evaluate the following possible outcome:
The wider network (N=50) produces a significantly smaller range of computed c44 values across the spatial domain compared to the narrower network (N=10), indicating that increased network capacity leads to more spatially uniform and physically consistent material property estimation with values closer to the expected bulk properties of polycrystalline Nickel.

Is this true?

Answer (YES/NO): NO